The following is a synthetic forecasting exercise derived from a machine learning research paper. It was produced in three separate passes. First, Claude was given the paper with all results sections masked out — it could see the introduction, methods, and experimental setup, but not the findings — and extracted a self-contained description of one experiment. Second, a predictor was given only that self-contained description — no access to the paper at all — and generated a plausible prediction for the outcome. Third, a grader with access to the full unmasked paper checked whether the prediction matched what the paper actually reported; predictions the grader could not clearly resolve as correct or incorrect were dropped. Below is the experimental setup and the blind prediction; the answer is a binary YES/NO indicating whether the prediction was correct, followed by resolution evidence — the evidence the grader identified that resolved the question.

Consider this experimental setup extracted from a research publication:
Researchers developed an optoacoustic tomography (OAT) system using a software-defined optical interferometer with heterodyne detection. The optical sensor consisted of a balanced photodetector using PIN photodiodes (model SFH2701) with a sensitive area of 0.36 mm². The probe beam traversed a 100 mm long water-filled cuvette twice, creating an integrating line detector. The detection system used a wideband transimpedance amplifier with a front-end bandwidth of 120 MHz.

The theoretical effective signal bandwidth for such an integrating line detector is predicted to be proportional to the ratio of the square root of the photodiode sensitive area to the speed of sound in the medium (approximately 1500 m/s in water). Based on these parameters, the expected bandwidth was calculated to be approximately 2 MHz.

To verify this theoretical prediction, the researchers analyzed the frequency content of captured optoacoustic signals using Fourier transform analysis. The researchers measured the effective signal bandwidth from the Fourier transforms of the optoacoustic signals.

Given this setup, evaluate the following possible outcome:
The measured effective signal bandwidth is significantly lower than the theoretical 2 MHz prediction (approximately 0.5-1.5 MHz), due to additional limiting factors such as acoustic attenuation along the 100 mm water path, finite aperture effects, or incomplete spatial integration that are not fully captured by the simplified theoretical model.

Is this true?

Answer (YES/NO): NO